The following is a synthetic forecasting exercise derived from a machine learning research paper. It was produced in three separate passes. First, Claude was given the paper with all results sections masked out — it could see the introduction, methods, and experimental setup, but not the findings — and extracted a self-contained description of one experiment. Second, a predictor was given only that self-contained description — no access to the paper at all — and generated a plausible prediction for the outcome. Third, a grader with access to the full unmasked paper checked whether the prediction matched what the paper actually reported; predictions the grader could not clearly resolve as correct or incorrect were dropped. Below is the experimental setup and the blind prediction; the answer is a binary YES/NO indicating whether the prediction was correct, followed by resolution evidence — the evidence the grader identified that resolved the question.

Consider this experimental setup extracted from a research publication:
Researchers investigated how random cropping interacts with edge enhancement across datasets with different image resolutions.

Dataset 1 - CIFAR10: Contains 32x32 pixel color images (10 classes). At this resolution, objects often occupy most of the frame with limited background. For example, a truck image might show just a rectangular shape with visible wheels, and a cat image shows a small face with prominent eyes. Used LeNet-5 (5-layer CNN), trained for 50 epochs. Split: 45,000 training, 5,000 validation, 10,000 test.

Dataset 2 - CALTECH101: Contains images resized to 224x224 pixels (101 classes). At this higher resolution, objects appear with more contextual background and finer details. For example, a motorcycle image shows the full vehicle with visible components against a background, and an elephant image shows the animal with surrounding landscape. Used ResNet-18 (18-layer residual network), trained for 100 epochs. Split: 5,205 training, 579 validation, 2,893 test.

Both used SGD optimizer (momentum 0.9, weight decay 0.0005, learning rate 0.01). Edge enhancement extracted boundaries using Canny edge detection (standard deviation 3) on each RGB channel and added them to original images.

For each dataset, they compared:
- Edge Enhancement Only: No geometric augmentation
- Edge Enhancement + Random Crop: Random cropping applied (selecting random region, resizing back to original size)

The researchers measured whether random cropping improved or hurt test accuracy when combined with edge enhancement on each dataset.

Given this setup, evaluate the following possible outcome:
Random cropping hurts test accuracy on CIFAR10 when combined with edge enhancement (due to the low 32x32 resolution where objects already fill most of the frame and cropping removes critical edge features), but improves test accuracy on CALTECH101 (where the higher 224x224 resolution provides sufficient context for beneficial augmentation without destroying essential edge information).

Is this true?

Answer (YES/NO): YES